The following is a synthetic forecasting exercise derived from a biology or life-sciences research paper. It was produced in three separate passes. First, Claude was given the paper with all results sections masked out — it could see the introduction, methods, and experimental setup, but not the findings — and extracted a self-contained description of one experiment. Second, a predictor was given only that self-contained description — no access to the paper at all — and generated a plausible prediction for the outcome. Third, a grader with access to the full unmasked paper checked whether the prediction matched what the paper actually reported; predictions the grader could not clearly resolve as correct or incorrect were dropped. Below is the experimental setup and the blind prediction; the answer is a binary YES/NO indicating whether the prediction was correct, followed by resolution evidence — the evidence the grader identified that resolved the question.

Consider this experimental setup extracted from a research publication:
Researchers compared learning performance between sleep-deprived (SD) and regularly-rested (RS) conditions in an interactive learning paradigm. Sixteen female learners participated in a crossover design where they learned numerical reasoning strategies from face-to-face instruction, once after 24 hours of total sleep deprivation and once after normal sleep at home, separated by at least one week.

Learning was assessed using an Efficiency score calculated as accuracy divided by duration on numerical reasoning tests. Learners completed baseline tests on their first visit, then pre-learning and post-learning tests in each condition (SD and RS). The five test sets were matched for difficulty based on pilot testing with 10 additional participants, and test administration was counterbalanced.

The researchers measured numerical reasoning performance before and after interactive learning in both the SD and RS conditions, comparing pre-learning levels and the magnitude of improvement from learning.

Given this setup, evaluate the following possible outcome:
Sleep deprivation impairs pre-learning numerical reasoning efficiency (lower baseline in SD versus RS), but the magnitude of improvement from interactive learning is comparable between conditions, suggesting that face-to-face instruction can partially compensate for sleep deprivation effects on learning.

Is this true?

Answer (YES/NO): YES